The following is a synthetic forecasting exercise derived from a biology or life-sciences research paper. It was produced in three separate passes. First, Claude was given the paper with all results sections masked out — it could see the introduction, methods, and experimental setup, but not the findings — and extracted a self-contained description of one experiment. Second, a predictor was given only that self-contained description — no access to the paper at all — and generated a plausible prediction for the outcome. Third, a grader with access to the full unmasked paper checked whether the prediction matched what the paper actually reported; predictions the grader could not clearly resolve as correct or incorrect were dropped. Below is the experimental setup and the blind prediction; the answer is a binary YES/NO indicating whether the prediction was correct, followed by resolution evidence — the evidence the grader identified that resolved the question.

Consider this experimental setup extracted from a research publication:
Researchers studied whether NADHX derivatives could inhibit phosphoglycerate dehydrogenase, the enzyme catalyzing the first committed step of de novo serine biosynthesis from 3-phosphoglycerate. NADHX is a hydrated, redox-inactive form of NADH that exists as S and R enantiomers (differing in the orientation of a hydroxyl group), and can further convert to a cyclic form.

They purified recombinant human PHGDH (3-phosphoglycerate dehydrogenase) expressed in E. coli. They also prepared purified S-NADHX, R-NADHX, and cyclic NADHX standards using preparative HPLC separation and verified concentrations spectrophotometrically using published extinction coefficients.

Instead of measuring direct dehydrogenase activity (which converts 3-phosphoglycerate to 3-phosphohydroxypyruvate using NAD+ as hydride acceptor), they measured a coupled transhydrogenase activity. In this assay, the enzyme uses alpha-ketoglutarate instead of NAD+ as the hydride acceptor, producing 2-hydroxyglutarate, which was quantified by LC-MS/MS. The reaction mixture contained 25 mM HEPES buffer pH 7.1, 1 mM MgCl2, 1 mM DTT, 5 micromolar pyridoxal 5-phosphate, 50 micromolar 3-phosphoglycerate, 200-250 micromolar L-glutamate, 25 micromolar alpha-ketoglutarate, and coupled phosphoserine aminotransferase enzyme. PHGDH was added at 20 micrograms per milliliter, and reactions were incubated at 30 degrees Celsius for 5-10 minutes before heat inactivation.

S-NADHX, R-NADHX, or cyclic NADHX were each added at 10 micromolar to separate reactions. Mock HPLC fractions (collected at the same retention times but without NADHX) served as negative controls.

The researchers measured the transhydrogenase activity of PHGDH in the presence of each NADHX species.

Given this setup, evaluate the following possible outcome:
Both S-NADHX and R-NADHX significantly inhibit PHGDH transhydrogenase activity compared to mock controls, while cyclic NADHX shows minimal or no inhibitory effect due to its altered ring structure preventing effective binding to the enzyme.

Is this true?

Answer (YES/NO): NO